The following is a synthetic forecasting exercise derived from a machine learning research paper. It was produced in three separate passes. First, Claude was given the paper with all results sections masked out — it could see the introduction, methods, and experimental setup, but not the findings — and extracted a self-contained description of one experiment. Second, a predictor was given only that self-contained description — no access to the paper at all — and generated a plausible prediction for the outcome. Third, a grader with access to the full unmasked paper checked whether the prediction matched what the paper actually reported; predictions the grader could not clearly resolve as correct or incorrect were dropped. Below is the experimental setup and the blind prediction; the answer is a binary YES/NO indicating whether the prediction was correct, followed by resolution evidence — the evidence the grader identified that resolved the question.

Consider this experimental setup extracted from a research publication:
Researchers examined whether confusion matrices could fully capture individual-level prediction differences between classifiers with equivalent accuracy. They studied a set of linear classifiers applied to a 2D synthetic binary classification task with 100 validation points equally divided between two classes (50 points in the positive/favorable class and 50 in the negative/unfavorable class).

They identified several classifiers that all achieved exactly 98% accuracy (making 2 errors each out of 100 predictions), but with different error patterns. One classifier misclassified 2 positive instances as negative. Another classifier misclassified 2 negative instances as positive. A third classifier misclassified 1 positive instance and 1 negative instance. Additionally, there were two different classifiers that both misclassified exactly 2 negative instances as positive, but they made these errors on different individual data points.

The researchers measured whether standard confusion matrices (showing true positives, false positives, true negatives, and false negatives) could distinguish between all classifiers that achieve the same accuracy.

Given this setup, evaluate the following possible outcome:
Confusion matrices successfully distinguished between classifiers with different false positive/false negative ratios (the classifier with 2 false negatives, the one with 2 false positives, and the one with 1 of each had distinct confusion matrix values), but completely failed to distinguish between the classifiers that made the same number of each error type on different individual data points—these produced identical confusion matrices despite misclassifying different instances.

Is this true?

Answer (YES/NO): YES